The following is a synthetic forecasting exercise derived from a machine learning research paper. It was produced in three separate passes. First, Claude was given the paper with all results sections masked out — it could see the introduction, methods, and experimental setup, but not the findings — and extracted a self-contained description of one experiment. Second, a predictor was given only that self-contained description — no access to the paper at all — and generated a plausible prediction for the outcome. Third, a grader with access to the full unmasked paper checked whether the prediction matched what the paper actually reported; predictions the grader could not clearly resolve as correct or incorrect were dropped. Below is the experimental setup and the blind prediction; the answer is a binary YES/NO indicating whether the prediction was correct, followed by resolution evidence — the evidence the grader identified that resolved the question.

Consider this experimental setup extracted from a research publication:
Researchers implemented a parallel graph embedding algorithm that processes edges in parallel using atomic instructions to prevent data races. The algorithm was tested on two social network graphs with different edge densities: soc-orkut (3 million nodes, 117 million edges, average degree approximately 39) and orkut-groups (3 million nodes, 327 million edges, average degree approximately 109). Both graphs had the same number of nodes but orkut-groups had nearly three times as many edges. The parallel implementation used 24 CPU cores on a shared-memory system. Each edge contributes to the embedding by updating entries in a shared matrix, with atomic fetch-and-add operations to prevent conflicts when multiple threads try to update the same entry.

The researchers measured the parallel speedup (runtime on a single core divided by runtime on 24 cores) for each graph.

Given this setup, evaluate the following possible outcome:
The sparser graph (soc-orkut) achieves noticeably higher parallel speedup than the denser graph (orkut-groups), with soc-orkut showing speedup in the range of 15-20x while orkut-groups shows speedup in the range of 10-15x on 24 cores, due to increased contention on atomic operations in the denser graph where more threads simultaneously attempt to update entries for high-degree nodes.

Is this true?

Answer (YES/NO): NO